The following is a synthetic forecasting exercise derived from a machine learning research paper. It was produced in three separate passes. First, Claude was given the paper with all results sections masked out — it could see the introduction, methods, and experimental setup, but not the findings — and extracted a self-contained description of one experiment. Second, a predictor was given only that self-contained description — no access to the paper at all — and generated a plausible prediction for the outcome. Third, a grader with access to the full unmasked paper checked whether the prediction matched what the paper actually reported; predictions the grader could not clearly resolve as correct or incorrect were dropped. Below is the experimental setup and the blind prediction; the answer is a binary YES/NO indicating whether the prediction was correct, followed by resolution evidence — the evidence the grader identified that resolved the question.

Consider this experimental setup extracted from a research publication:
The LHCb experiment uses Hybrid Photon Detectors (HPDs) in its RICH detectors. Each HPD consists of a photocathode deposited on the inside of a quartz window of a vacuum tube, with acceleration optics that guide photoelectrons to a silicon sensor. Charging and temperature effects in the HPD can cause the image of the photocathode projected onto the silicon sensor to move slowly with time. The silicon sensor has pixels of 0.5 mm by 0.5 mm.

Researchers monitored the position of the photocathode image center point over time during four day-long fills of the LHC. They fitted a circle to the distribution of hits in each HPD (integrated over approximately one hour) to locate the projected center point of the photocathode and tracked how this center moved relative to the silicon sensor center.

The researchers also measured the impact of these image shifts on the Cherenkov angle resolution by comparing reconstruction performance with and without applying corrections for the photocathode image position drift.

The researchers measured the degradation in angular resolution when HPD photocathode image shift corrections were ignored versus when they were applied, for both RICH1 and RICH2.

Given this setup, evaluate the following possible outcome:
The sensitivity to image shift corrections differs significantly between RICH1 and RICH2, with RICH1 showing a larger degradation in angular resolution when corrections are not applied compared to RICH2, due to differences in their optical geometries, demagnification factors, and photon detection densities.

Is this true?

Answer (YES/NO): NO